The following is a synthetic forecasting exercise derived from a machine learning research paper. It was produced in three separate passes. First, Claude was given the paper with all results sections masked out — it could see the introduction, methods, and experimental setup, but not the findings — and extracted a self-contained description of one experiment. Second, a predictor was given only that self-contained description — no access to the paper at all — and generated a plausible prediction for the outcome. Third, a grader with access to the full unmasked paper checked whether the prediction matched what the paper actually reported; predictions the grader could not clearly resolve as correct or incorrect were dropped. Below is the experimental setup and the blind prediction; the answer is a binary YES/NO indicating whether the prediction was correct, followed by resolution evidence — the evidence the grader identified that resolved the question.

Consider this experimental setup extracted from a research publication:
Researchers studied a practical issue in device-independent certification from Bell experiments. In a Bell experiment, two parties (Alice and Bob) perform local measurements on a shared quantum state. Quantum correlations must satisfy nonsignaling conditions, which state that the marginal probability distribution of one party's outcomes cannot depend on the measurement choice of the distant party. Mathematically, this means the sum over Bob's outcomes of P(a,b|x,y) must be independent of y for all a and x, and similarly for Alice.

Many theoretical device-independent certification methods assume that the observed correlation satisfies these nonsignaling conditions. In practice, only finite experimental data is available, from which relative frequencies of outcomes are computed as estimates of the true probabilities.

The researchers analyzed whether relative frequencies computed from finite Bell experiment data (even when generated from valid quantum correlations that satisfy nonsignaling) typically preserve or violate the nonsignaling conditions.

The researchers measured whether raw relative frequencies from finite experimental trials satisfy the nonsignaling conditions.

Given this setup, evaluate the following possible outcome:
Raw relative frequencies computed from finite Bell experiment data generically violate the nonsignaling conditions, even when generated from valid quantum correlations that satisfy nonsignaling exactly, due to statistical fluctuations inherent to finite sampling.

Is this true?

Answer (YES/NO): YES